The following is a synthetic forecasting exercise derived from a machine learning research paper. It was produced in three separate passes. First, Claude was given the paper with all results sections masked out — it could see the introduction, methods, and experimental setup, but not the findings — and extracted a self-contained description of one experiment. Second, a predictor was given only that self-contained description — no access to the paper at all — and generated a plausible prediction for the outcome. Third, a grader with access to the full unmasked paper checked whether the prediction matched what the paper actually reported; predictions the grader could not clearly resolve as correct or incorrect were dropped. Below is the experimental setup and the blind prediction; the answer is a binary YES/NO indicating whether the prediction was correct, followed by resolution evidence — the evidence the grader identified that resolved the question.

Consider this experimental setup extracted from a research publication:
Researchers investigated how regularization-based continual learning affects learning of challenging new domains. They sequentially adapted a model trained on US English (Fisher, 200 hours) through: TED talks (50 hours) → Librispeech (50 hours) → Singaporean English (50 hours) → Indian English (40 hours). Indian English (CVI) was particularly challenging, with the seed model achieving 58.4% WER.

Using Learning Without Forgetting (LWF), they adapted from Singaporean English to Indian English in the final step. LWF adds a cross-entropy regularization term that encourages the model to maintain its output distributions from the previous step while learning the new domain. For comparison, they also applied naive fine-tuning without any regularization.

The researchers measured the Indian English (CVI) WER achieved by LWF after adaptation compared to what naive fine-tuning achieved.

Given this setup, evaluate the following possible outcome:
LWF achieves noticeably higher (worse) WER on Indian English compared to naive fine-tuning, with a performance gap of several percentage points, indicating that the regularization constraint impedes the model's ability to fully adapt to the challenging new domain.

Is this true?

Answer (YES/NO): NO